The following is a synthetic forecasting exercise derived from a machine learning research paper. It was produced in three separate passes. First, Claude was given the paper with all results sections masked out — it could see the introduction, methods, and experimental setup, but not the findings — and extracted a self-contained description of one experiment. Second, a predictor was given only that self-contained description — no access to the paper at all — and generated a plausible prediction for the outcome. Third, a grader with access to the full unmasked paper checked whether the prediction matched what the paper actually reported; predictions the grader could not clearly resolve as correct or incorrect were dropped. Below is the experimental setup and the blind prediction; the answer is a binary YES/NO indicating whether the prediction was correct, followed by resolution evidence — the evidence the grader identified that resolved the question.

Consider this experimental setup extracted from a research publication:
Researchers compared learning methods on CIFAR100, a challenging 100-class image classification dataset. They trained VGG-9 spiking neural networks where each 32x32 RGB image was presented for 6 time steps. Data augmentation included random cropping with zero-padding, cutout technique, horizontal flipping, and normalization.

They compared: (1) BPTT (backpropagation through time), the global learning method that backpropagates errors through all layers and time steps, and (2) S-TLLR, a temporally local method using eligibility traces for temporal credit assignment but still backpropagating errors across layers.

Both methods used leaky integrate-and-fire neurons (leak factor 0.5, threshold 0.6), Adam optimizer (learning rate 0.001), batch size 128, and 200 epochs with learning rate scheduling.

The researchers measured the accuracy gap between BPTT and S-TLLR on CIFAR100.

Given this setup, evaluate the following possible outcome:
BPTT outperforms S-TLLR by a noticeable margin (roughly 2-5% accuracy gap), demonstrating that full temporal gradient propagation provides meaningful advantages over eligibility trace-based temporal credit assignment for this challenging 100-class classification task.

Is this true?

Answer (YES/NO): NO